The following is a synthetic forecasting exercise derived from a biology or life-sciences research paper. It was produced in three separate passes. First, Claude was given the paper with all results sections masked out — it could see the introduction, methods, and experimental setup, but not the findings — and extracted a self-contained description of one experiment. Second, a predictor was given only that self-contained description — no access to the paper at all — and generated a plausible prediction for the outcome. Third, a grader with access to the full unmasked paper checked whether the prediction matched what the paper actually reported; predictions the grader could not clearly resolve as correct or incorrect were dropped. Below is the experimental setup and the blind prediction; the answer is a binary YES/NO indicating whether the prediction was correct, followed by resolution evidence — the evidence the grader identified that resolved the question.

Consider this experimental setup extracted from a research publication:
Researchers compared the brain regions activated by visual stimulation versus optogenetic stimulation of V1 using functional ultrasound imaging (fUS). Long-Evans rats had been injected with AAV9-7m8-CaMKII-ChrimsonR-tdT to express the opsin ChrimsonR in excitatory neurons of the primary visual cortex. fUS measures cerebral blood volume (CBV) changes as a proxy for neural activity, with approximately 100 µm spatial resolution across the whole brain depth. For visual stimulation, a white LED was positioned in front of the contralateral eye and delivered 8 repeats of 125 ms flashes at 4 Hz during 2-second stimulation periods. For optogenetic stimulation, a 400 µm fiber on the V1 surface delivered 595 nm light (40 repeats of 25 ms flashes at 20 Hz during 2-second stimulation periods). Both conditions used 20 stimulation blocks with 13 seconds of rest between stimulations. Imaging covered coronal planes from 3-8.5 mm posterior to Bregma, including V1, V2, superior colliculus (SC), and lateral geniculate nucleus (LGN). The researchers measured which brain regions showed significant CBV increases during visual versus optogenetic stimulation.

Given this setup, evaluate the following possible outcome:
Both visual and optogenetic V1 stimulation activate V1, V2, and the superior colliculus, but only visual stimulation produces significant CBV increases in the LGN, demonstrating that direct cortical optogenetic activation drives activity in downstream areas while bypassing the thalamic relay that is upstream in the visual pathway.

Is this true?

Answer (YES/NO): NO